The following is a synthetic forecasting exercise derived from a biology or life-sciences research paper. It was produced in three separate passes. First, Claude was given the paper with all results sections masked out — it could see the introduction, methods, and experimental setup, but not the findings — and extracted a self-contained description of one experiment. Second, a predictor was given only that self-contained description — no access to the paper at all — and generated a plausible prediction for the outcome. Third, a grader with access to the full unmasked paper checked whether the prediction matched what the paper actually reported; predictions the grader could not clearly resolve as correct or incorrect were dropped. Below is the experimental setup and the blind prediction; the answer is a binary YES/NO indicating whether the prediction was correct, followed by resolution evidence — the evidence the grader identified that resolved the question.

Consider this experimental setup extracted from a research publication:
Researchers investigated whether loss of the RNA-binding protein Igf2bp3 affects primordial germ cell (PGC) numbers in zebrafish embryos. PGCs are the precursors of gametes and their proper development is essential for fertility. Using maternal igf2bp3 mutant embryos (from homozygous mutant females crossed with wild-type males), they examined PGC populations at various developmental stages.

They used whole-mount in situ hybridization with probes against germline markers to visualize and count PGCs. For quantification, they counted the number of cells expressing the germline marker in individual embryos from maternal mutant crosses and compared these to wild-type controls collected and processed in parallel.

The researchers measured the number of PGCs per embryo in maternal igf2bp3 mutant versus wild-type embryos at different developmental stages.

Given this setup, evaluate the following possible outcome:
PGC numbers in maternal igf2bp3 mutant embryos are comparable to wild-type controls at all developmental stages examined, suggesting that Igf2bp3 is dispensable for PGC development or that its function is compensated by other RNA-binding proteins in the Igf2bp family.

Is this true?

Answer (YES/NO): NO